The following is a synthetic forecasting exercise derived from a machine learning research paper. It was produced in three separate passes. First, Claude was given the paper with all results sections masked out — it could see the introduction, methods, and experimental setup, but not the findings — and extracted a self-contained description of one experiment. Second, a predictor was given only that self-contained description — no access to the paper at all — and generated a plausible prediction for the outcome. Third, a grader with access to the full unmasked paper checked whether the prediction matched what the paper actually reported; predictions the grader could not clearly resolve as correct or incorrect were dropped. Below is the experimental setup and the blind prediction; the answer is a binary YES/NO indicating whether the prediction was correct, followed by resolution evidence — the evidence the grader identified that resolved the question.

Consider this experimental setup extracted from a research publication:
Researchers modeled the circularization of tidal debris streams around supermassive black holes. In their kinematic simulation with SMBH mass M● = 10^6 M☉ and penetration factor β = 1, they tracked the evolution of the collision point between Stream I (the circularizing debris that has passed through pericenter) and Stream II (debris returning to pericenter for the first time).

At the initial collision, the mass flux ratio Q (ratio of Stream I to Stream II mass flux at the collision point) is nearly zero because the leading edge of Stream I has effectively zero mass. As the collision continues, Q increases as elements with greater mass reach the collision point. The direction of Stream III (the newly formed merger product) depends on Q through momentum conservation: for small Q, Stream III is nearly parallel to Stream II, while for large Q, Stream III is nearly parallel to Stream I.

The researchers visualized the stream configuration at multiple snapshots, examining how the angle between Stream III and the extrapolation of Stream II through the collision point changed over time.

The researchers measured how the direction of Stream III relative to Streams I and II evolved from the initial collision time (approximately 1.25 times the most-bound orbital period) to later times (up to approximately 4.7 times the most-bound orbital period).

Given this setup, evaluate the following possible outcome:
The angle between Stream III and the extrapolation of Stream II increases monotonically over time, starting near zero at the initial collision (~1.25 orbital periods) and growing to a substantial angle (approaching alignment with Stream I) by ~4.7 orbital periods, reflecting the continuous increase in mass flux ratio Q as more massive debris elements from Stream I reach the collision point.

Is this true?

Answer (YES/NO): YES